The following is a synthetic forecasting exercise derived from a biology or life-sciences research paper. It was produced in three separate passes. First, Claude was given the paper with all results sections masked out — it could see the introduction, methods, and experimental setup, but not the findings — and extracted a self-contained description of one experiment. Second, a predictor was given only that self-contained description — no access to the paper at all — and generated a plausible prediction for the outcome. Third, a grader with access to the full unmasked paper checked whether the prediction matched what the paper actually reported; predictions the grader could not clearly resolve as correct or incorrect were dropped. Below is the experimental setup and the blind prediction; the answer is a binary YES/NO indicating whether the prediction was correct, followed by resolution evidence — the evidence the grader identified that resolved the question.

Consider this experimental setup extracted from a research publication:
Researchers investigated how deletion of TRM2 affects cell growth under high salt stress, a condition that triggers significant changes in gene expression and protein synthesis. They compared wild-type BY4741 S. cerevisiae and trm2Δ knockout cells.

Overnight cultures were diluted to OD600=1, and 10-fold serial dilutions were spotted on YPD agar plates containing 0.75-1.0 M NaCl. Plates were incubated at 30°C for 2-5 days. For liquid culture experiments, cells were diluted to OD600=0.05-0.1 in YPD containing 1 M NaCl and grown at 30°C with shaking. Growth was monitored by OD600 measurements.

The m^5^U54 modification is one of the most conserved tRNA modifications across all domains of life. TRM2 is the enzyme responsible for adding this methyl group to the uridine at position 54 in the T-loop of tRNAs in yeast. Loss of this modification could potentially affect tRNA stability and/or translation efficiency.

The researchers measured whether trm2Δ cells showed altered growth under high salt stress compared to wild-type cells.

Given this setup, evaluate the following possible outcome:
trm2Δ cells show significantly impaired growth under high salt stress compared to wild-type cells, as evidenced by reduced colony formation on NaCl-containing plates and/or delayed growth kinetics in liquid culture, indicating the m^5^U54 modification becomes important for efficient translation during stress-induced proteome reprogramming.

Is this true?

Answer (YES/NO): NO